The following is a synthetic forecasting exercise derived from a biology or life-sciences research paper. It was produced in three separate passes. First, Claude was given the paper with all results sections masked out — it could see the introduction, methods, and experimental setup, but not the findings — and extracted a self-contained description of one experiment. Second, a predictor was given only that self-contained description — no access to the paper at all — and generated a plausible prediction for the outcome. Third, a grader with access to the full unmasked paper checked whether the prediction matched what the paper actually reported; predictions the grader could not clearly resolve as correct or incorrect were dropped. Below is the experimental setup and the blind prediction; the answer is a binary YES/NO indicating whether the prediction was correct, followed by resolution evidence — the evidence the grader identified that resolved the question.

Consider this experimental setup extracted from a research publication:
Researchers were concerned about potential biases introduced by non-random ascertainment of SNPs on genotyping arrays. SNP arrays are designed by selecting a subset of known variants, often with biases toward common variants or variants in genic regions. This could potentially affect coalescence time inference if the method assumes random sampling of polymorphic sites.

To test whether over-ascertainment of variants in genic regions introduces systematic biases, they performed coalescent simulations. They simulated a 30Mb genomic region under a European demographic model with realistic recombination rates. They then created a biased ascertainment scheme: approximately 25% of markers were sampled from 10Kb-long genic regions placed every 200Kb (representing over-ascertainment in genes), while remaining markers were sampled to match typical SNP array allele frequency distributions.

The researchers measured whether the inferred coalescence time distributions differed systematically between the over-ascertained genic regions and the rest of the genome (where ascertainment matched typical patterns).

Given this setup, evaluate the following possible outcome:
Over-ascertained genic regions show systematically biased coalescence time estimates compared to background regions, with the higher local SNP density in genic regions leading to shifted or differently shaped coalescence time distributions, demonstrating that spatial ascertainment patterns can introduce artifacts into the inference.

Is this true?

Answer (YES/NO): NO